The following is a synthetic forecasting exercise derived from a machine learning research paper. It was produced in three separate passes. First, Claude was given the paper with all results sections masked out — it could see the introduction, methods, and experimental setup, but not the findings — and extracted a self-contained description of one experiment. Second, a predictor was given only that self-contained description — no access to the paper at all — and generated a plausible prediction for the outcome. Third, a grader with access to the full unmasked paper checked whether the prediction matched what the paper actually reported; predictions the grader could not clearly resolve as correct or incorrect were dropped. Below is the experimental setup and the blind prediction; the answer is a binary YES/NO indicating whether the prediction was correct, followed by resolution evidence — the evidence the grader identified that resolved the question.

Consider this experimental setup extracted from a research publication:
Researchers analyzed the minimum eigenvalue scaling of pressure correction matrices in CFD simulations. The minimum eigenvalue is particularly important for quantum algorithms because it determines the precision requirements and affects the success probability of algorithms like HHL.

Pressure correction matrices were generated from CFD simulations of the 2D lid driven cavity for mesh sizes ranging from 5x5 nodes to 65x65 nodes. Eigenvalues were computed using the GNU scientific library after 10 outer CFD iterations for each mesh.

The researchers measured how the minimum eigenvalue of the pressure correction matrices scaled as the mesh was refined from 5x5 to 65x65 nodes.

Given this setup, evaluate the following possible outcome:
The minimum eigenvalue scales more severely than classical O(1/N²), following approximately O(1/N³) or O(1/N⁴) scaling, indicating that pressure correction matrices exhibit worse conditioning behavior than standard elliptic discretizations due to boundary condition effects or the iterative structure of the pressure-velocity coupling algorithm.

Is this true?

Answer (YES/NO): YES